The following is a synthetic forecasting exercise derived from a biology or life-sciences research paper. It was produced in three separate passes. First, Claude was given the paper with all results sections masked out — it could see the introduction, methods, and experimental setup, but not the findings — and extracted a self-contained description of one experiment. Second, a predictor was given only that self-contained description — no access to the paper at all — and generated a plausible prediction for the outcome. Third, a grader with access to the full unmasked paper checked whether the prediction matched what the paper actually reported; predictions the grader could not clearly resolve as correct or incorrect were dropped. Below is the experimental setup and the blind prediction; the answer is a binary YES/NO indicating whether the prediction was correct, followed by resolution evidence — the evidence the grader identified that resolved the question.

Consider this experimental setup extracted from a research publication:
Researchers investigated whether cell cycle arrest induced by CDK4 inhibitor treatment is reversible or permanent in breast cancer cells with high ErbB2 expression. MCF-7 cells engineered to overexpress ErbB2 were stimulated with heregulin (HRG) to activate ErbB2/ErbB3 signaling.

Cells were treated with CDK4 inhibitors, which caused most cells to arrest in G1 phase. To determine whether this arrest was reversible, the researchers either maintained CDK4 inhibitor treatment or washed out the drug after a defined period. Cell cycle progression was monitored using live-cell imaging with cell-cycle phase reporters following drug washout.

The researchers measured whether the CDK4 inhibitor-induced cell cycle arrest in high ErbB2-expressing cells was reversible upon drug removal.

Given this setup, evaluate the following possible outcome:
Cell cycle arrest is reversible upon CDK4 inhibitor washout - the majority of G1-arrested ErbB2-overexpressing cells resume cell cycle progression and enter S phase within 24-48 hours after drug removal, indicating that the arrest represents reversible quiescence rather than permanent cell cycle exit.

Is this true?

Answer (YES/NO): YES